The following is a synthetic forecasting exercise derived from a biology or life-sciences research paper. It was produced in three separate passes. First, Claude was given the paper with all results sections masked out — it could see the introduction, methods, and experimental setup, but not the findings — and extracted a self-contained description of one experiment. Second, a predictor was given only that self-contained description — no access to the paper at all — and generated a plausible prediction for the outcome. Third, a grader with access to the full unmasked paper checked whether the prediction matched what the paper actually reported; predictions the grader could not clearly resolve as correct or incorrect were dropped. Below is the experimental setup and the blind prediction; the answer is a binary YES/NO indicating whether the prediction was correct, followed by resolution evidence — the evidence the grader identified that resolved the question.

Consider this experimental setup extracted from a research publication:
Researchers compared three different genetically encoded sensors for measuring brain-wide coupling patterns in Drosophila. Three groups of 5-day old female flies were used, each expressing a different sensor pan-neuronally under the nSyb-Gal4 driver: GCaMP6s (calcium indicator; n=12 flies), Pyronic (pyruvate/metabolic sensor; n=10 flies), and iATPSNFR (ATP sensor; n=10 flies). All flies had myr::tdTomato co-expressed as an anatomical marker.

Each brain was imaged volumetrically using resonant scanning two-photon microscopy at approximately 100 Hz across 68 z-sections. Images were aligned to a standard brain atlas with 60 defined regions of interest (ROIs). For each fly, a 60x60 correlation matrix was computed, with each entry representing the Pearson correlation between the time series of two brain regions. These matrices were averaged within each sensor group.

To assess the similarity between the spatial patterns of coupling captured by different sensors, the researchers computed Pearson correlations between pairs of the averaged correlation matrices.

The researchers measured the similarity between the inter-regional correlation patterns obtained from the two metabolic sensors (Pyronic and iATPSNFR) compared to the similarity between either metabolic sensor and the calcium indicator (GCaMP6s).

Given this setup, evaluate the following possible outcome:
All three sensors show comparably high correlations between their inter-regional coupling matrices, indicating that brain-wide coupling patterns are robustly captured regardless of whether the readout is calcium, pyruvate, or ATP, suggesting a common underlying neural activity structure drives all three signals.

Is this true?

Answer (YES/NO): YES